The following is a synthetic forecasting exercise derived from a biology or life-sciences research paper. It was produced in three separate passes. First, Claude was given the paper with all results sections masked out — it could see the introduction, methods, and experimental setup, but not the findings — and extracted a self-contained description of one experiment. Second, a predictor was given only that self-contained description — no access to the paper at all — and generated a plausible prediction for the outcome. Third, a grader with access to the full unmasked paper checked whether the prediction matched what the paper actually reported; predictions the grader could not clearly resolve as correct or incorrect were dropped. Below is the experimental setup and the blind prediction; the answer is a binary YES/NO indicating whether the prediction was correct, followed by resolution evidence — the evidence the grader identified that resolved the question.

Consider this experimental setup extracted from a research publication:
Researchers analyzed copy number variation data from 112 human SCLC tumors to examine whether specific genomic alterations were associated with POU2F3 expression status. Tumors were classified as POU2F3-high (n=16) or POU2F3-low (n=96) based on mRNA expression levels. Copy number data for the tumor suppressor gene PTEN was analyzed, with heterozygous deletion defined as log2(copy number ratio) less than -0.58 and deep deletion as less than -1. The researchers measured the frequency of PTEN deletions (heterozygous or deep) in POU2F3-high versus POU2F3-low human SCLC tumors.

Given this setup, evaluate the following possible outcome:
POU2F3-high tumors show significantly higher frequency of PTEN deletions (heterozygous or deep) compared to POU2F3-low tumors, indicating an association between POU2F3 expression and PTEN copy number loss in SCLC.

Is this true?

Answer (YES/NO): YES